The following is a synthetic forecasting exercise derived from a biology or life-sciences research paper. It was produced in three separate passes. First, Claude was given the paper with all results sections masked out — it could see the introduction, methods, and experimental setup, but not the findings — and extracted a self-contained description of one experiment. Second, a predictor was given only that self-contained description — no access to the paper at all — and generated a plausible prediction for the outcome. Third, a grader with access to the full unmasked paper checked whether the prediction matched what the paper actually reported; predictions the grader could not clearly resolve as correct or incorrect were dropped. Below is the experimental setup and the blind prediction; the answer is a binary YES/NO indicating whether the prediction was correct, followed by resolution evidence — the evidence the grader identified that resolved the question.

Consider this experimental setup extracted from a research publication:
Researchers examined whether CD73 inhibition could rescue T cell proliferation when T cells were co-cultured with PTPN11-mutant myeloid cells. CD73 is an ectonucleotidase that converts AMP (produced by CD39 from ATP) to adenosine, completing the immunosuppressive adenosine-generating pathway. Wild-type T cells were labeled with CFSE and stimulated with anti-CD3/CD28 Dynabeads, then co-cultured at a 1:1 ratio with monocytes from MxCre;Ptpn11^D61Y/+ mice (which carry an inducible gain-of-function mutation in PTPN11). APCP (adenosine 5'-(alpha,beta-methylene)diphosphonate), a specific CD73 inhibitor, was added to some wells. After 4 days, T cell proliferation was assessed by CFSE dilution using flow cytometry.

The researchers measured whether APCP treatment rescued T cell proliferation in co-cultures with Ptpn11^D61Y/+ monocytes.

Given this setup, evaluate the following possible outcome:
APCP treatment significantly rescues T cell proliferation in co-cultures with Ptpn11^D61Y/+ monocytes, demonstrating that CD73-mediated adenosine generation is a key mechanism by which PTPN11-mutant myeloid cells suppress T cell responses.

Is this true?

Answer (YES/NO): NO